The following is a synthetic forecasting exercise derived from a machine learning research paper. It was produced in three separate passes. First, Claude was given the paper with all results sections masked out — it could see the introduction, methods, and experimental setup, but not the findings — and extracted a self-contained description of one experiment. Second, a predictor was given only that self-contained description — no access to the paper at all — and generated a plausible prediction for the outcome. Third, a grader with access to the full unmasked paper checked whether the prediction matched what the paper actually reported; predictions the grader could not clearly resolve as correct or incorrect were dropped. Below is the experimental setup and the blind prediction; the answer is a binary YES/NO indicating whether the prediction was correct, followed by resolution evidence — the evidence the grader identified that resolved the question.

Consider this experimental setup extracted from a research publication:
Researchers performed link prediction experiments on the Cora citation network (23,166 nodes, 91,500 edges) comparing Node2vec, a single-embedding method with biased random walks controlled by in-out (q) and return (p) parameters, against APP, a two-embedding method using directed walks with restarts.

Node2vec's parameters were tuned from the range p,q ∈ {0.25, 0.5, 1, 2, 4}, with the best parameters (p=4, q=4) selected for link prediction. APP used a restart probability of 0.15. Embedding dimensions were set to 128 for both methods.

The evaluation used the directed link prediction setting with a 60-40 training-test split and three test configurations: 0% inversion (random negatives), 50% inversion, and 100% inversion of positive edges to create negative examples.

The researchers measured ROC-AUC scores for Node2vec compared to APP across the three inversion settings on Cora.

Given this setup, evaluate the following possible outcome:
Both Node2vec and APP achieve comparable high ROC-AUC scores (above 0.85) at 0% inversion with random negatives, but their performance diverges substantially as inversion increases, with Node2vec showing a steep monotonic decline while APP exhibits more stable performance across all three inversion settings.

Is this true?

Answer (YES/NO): NO